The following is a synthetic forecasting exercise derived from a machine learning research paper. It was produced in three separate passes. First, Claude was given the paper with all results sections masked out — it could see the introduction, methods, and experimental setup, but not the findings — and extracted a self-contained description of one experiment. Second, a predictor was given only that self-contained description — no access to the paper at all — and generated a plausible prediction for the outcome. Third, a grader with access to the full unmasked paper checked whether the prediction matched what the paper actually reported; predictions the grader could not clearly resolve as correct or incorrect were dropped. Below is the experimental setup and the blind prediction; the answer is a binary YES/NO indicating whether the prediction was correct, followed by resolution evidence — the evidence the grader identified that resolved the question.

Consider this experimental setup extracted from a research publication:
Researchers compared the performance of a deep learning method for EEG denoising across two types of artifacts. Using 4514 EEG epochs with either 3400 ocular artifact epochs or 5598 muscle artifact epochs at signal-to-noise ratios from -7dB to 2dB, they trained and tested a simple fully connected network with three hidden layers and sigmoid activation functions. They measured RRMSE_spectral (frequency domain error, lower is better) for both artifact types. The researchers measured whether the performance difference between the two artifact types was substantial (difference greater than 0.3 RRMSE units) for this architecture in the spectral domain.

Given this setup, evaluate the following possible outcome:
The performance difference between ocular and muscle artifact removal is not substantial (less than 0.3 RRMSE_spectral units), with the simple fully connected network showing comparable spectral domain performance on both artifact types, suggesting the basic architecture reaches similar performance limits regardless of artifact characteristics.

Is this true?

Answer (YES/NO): NO